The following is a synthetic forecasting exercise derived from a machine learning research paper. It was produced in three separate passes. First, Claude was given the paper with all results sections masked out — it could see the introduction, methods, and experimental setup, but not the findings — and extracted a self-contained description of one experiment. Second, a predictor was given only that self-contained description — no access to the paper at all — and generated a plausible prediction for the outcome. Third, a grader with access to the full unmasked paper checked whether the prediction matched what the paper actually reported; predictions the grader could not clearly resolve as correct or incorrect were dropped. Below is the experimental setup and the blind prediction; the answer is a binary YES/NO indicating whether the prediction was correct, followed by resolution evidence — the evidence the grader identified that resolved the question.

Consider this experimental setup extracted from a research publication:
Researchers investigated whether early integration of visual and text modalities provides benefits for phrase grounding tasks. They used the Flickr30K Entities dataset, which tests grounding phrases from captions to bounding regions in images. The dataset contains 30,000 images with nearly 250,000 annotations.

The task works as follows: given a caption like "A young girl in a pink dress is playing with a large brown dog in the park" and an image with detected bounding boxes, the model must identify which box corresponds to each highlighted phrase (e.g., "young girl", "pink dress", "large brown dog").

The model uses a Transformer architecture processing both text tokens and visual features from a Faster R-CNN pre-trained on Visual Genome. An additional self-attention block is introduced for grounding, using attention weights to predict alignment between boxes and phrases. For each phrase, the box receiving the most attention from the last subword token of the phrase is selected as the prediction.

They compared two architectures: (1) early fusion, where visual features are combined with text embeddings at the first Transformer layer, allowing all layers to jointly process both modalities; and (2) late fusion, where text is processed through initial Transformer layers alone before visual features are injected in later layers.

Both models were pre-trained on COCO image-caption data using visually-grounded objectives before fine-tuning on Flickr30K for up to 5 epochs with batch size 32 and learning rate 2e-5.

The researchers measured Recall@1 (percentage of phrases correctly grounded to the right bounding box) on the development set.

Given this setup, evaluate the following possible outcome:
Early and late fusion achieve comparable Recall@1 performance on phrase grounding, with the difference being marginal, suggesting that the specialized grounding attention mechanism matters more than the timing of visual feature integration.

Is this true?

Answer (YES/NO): YES